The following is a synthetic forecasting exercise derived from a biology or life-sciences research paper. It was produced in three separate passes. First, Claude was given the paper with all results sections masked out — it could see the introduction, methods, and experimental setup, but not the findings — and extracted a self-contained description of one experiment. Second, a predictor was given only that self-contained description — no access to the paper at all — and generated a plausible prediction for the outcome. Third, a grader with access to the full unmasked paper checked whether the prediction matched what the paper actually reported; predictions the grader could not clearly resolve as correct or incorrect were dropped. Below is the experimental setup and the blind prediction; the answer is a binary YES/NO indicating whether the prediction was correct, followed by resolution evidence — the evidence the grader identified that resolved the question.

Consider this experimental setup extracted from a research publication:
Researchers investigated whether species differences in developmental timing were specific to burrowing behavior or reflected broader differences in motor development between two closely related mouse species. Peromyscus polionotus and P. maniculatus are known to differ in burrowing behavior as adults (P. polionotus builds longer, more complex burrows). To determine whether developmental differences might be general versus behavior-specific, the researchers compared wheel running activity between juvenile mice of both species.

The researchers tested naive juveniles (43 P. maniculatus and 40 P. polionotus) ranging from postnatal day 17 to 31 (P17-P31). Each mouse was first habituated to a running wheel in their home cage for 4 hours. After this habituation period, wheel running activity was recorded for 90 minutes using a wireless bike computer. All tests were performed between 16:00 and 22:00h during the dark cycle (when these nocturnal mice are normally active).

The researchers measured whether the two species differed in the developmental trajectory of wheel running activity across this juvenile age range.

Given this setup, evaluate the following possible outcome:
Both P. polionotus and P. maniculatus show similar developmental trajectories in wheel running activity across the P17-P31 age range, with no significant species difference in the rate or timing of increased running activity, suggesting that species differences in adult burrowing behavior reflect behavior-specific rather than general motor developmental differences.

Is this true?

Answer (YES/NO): YES